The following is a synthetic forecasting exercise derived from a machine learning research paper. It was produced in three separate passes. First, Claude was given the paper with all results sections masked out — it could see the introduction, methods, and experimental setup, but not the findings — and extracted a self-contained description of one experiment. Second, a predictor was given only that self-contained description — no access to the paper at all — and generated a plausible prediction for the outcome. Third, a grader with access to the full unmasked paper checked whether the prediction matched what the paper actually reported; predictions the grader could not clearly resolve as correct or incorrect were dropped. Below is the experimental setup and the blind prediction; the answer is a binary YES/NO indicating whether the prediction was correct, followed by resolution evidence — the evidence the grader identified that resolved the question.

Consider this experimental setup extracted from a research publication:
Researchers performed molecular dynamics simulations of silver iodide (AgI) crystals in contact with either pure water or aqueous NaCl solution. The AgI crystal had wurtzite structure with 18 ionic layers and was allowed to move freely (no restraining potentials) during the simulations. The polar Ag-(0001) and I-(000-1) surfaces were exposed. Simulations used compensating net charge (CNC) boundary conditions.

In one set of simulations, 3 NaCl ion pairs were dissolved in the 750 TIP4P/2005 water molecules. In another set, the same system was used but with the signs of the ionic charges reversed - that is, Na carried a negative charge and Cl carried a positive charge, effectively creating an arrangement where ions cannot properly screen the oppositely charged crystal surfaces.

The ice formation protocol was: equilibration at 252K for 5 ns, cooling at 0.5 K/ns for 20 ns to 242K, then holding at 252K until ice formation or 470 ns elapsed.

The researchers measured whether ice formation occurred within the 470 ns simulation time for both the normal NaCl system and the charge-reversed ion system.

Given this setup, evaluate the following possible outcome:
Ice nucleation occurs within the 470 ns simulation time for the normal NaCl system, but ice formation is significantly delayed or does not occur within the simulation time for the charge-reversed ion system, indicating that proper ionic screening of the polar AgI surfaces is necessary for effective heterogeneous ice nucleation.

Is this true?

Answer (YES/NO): YES